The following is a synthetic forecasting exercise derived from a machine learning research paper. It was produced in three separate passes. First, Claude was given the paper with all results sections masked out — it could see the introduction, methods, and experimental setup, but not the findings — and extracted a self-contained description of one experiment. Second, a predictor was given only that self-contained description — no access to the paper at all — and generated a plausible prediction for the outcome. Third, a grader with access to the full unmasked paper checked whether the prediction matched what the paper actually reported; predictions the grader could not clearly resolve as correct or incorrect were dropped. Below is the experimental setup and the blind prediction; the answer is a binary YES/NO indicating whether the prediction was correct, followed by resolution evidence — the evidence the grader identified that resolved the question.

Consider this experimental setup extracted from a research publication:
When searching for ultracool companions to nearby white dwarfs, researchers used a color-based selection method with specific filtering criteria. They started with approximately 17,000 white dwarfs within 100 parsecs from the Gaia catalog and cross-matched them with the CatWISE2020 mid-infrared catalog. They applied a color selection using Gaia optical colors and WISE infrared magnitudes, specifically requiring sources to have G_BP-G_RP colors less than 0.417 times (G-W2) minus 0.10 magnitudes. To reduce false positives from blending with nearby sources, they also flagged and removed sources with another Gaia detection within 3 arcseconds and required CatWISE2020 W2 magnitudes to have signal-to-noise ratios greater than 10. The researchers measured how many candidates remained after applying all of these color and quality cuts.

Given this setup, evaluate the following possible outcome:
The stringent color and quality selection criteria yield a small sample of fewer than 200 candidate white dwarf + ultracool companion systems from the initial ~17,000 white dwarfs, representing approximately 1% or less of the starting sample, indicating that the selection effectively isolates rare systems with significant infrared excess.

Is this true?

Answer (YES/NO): NO